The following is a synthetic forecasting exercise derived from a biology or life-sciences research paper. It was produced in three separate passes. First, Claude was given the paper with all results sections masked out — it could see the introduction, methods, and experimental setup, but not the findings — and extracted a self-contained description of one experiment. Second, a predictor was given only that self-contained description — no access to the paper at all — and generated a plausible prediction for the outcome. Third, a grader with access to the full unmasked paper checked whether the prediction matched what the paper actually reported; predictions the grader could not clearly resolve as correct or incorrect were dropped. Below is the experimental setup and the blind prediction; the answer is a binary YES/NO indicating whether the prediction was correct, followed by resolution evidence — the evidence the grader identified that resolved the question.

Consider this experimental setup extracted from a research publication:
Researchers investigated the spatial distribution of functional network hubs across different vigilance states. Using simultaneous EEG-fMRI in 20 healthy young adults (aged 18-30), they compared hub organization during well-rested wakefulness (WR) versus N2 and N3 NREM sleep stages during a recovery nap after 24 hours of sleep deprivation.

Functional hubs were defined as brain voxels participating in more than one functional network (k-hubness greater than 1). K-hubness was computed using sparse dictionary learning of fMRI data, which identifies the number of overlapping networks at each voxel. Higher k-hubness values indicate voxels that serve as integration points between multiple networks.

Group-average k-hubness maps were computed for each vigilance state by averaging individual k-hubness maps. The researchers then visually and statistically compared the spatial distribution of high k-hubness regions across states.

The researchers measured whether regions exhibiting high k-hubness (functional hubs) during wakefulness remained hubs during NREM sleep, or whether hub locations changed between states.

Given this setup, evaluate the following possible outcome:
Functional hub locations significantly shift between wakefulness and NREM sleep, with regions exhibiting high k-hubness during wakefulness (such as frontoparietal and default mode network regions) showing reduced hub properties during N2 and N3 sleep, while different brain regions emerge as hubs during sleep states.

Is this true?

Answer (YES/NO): NO